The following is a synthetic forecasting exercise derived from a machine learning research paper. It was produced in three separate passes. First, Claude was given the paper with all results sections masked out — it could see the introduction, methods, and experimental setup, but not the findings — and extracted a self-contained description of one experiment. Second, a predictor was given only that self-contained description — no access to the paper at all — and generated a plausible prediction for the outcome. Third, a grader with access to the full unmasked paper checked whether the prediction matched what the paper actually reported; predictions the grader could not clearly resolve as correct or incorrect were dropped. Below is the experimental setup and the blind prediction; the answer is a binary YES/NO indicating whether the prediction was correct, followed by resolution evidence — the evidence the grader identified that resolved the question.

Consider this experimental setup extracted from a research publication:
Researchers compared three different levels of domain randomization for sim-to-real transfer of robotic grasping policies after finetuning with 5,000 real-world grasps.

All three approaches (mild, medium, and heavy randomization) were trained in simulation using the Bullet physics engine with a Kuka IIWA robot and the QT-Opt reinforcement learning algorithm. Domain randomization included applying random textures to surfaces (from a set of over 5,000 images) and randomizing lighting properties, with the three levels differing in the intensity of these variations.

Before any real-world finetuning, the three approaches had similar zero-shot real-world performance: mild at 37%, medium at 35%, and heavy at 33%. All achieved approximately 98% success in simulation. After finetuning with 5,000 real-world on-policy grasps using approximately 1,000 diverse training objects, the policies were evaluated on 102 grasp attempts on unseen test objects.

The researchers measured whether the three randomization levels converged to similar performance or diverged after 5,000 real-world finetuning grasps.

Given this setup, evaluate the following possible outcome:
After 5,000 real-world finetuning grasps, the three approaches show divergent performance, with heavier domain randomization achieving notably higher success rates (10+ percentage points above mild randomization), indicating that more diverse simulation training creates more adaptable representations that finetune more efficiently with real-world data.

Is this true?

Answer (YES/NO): NO